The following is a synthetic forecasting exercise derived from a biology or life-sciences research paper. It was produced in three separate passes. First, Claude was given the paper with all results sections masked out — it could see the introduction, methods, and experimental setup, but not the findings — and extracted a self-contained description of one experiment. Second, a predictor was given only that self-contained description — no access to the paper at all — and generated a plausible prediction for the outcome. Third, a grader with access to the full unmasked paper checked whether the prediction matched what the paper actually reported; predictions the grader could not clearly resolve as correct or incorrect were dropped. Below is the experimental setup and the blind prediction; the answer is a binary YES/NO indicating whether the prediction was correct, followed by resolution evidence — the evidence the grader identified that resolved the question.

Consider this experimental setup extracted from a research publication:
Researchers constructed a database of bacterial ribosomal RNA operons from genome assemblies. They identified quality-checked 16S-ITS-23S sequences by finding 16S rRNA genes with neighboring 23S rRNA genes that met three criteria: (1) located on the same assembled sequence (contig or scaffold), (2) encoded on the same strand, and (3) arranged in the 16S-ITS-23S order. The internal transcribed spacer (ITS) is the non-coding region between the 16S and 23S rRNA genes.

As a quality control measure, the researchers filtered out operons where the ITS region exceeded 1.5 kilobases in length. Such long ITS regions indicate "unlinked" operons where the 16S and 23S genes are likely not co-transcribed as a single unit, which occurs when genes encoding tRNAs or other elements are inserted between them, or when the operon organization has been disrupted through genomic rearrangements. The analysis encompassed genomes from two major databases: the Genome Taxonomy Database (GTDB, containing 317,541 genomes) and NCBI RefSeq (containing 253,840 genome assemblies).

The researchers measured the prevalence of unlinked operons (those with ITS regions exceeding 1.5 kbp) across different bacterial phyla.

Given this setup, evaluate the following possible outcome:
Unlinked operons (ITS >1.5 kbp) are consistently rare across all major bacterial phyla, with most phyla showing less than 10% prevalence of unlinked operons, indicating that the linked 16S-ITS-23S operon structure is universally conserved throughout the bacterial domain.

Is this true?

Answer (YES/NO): NO